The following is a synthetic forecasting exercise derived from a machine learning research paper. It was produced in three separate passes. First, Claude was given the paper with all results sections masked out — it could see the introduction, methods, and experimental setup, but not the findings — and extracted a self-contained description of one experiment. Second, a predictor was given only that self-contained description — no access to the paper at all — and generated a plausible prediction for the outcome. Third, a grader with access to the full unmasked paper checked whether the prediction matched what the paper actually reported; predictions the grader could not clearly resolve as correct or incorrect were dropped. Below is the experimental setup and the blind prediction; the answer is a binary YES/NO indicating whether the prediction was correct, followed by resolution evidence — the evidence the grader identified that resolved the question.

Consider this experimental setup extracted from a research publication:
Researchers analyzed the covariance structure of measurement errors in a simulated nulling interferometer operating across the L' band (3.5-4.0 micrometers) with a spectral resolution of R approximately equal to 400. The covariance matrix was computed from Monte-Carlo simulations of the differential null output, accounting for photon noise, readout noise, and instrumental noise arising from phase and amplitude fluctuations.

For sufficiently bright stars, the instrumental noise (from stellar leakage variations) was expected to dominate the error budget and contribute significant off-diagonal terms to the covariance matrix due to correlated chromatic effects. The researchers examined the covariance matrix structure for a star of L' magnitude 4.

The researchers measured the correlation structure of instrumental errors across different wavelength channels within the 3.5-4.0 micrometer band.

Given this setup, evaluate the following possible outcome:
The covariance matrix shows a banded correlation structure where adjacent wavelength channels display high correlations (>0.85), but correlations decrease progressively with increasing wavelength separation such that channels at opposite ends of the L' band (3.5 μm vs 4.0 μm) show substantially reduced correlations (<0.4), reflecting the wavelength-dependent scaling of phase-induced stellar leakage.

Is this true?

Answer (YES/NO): NO